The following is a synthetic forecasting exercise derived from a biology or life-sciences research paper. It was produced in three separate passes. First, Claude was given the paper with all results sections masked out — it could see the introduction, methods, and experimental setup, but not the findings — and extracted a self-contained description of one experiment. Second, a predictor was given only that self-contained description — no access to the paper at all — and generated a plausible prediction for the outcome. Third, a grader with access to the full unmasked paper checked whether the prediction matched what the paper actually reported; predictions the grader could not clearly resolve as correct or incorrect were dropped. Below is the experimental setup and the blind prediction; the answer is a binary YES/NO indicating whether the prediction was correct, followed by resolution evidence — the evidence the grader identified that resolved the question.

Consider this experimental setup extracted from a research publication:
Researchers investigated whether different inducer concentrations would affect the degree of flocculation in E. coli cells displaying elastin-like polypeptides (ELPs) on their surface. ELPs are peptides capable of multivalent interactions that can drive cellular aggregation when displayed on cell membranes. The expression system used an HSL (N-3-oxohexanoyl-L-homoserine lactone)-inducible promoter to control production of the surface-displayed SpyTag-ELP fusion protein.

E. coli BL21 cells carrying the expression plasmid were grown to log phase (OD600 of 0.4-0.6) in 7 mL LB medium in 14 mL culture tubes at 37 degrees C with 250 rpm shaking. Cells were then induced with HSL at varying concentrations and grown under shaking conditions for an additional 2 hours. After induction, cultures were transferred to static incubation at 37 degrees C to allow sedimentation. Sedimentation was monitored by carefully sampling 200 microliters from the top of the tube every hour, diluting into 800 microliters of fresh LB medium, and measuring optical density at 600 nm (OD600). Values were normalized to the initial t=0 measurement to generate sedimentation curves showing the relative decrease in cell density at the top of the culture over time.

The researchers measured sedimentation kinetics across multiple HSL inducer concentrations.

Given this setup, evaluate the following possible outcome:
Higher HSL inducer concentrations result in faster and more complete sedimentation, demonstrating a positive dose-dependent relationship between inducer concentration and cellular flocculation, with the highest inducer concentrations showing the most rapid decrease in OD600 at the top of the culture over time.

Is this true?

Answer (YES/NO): NO